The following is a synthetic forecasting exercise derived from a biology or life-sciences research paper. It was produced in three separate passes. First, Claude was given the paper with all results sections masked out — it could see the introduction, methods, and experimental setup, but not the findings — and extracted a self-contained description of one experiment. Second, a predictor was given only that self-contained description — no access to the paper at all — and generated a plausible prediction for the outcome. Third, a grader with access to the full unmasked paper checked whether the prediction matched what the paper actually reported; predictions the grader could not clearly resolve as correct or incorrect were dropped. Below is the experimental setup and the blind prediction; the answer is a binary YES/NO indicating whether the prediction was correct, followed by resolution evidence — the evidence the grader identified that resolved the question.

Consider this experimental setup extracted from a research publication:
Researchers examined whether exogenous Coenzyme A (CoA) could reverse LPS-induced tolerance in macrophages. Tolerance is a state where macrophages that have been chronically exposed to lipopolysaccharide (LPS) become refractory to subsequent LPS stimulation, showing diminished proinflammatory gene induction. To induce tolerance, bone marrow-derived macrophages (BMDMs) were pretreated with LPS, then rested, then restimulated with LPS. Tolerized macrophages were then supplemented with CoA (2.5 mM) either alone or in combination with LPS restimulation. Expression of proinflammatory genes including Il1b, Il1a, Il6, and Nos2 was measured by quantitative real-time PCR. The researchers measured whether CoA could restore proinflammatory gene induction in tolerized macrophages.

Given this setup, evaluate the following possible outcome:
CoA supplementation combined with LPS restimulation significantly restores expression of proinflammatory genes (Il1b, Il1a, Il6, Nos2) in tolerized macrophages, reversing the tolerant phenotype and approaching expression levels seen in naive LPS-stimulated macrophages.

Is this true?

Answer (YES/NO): YES